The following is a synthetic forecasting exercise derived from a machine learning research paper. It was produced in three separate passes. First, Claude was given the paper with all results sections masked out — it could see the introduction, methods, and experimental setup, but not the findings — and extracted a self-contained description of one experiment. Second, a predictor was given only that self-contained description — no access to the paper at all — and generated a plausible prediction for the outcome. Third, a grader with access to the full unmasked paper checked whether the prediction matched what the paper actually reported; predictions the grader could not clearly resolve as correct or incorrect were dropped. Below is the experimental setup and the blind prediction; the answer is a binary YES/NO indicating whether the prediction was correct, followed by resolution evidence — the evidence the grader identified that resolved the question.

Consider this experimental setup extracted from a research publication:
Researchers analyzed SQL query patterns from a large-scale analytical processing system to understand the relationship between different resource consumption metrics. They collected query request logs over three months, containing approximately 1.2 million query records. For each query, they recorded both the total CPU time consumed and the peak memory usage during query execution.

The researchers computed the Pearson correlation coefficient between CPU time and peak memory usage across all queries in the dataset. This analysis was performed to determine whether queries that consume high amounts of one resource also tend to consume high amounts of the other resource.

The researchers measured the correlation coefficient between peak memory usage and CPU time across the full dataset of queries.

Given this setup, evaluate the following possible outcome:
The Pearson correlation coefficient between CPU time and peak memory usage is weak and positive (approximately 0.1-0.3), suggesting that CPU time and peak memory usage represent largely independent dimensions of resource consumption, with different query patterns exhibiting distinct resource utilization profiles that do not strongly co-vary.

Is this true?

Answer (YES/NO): YES